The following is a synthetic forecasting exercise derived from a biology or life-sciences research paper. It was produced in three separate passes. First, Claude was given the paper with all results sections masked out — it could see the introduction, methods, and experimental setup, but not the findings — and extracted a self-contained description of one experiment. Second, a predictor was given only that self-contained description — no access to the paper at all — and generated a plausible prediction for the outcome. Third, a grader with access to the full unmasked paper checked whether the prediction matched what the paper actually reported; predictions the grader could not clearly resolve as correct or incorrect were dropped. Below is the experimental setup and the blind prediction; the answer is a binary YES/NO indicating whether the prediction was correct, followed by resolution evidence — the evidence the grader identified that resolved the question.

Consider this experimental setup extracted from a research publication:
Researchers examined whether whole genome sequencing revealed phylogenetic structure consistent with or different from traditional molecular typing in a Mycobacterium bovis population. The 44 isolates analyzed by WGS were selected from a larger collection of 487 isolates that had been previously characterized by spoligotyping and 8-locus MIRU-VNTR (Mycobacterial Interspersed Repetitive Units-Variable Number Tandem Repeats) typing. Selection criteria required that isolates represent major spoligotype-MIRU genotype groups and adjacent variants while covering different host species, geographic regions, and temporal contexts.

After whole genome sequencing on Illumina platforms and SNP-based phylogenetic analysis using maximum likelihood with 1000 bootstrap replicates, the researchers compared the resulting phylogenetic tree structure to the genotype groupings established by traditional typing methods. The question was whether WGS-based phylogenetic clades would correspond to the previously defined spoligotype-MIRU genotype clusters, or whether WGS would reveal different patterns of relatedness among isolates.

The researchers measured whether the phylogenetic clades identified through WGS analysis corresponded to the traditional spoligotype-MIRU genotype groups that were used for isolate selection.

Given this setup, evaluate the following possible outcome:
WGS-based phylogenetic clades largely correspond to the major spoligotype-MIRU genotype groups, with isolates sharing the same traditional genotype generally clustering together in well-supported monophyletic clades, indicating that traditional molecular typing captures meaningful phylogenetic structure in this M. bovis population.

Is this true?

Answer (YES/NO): YES